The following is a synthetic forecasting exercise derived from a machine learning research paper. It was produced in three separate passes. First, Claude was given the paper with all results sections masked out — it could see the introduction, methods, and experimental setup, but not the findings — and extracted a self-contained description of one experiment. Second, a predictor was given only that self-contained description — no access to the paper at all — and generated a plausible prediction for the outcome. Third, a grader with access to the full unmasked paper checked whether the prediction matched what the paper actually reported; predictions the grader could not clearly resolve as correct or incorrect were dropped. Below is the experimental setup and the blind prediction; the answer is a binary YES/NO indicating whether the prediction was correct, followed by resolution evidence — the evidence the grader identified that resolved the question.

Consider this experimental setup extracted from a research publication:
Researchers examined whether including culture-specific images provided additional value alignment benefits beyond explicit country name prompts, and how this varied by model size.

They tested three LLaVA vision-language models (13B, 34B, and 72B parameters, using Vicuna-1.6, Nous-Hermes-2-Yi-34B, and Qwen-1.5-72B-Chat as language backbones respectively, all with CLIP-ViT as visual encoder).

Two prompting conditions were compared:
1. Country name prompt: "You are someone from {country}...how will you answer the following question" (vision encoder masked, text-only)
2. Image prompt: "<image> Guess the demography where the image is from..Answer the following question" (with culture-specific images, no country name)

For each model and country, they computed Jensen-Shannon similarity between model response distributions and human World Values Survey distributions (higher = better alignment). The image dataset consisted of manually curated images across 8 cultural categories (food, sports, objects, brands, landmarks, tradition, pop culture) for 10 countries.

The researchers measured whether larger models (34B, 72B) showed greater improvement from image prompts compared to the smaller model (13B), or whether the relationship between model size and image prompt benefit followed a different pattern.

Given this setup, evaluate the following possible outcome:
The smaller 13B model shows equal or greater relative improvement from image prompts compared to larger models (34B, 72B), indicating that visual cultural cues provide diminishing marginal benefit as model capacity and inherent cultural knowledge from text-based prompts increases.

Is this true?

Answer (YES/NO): NO